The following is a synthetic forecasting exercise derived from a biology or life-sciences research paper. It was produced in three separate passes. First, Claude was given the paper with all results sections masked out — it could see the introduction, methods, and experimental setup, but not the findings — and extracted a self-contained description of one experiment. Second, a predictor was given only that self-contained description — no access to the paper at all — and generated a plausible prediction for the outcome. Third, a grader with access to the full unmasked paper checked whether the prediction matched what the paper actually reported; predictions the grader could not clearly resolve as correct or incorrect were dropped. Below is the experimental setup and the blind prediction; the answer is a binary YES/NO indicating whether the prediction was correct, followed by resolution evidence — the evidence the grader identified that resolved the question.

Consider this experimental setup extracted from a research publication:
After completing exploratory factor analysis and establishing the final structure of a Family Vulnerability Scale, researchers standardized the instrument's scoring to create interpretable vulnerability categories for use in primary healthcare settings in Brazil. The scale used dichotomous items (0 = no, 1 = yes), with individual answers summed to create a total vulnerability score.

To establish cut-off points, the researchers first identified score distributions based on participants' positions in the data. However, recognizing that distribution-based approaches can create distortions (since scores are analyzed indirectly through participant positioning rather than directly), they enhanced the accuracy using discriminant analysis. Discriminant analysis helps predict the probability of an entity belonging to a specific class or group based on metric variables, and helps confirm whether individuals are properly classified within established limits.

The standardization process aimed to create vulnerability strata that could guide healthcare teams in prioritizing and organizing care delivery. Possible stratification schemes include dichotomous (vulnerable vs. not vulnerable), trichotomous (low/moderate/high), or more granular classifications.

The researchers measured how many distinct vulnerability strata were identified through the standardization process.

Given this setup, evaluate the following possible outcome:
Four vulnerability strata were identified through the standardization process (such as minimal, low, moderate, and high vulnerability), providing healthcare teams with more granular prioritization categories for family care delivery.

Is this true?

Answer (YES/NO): NO